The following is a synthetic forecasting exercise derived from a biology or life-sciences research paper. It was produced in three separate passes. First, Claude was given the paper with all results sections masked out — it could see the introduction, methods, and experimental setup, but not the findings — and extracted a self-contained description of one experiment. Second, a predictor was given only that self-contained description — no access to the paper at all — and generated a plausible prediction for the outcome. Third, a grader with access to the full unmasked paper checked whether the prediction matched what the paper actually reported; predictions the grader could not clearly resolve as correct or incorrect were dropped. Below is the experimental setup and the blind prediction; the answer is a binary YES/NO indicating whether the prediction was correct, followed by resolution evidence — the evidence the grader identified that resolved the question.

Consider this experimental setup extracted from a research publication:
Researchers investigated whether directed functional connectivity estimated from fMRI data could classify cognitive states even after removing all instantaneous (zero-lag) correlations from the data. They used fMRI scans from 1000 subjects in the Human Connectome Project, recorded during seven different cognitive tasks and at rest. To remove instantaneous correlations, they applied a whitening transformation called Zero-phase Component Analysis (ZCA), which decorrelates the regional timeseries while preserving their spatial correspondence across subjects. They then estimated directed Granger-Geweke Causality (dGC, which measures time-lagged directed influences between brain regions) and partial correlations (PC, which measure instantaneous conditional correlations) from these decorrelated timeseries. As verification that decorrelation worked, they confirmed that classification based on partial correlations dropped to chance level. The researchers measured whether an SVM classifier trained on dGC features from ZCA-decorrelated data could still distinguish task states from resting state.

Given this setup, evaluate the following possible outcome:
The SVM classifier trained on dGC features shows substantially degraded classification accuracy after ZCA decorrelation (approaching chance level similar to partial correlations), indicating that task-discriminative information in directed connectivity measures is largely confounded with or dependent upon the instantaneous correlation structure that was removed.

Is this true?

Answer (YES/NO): NO